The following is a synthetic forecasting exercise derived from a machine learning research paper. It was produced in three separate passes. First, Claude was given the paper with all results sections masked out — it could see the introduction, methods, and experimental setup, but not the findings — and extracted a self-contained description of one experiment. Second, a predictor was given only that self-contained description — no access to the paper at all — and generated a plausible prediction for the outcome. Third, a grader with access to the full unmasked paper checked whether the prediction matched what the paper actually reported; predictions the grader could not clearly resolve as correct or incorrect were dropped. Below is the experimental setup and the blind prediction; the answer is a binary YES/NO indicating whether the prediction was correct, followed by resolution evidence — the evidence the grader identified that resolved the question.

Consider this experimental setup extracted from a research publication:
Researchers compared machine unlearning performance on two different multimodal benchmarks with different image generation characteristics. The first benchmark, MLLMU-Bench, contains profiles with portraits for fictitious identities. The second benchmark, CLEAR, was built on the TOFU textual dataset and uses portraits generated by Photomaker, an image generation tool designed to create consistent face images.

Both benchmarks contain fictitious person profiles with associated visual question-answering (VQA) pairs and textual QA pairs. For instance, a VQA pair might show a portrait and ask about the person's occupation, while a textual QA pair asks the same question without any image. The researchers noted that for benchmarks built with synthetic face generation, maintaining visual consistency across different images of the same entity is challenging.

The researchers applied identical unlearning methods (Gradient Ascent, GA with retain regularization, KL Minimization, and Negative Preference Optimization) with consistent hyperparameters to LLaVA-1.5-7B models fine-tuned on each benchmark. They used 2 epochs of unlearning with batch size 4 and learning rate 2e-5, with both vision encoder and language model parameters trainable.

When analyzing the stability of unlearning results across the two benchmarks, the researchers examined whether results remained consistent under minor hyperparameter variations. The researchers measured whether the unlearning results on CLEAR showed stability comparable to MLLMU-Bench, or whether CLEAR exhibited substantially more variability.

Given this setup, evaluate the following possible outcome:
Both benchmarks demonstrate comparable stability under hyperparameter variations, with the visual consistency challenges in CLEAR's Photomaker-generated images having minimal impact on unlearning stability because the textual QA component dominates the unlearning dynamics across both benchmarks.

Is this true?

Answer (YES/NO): NO